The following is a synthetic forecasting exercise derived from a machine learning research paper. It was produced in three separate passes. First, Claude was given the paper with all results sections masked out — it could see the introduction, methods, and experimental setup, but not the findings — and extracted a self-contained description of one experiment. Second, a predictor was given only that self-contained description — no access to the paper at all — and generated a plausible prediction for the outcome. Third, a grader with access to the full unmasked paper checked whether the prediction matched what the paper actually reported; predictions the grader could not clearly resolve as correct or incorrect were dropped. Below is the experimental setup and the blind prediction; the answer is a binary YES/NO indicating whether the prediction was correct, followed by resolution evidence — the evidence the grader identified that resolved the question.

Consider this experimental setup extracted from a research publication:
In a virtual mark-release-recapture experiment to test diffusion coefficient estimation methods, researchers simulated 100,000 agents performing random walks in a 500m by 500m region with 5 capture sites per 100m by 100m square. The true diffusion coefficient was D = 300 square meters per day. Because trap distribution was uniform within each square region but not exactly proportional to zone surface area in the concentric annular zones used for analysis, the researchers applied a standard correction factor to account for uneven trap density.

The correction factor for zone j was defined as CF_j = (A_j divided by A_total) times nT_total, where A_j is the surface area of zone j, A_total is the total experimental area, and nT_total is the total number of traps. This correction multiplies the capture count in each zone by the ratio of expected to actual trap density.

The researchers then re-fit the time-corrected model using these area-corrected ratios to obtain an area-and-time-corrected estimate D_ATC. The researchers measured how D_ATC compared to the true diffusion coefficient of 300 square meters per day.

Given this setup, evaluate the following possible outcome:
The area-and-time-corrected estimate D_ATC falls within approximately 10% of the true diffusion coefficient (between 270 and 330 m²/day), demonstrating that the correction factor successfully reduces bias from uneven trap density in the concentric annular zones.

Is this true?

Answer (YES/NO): NO